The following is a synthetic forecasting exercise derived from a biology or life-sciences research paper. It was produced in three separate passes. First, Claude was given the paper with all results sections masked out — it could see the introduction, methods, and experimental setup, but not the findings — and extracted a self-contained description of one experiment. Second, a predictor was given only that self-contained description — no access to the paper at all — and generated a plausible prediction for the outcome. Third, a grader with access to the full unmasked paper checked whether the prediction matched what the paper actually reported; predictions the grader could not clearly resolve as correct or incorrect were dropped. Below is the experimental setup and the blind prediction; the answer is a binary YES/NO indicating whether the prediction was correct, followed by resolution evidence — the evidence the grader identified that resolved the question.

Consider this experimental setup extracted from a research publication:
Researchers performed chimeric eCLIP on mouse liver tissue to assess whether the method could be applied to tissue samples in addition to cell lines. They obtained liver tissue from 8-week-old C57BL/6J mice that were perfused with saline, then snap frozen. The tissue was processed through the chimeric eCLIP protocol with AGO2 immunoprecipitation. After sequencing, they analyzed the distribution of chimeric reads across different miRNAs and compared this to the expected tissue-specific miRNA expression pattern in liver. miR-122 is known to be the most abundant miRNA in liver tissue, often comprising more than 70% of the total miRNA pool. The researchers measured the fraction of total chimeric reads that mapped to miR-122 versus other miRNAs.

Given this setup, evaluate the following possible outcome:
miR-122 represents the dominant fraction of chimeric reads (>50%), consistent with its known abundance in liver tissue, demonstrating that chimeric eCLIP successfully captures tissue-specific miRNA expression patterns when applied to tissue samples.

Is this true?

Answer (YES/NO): NO